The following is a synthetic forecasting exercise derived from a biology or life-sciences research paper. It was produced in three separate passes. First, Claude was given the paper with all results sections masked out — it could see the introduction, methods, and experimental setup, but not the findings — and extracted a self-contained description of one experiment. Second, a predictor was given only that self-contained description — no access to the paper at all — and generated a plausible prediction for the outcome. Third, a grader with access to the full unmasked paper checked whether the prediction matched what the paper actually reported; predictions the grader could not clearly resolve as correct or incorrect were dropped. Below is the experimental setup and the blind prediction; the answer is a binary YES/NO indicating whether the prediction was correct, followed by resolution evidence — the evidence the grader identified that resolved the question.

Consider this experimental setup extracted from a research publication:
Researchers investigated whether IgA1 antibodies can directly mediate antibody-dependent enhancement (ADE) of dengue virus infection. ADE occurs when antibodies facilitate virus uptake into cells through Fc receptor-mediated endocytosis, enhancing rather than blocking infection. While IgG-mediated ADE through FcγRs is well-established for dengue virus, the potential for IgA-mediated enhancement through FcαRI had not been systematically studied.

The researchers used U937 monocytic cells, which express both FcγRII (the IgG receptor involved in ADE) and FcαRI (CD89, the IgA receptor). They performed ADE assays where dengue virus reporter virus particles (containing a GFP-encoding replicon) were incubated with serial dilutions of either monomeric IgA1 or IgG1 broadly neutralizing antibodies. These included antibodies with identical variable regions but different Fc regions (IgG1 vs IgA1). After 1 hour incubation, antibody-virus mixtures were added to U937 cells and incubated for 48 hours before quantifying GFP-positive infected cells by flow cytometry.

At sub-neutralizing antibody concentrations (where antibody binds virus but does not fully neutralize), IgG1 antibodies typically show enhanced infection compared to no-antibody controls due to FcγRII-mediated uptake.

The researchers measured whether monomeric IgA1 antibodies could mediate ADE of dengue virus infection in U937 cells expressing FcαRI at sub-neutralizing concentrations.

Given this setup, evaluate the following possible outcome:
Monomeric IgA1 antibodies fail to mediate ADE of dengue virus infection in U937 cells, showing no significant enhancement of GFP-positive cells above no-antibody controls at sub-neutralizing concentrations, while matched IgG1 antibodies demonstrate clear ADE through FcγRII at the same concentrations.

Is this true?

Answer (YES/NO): YES